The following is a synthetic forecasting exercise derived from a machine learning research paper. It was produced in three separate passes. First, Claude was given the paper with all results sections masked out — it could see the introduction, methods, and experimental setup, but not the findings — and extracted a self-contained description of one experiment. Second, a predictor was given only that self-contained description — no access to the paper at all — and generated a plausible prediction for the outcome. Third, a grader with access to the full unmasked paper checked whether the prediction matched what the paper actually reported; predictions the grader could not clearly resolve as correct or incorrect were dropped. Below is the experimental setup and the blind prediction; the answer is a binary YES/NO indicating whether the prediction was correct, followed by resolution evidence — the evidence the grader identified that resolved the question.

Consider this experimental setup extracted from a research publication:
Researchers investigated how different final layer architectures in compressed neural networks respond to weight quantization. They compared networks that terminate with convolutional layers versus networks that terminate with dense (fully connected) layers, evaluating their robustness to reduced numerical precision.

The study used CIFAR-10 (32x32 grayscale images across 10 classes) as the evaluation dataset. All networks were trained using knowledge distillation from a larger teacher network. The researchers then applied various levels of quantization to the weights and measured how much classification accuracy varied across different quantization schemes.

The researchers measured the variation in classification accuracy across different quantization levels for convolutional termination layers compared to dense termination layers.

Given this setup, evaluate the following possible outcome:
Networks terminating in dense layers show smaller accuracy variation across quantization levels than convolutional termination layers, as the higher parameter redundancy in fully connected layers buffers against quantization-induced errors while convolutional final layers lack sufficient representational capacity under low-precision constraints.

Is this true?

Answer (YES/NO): NO